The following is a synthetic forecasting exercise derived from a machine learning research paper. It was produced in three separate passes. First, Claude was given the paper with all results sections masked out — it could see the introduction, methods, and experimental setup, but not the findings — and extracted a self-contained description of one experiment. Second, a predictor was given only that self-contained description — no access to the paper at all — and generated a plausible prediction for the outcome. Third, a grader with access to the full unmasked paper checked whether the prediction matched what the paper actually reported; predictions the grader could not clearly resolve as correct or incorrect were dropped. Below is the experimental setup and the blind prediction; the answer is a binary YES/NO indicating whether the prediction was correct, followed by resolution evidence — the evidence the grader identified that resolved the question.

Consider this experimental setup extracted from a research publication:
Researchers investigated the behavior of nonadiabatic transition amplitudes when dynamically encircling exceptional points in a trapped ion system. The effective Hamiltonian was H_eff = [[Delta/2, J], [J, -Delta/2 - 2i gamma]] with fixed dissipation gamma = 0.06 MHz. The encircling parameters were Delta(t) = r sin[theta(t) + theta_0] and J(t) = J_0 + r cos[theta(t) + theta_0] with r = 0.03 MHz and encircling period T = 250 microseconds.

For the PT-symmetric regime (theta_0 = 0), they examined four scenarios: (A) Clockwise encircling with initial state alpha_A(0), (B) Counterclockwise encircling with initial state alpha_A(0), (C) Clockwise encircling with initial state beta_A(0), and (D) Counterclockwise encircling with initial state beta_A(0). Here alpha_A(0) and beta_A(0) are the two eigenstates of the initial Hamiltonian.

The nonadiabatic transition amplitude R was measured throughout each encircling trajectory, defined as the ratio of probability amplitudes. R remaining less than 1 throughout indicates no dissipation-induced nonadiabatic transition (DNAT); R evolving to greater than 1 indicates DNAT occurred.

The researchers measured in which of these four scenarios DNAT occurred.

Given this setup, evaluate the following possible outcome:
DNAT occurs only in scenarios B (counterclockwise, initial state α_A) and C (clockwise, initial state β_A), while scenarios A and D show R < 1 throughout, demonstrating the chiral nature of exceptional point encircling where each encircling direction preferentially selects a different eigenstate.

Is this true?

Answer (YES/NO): YES